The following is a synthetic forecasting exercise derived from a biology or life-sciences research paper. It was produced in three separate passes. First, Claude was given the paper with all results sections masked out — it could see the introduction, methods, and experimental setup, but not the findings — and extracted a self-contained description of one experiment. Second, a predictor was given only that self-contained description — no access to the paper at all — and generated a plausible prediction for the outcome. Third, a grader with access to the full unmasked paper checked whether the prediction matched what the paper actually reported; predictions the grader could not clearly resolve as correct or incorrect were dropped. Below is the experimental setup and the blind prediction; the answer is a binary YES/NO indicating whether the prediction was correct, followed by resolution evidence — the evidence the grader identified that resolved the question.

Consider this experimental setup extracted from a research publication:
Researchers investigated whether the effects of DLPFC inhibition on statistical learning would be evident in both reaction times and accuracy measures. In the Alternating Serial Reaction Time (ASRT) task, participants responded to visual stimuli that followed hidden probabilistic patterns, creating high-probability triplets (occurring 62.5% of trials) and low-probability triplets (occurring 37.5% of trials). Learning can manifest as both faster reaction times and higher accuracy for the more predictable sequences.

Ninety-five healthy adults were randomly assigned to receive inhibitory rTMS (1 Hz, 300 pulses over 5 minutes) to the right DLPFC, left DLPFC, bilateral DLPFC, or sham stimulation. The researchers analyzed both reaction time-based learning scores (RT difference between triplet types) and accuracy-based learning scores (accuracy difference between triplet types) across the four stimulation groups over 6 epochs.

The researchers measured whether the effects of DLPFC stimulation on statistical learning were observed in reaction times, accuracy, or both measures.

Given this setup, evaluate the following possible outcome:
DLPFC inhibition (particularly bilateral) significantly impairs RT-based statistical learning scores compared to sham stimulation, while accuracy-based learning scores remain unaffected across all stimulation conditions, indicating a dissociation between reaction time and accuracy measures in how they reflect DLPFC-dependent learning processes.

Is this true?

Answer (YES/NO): NO